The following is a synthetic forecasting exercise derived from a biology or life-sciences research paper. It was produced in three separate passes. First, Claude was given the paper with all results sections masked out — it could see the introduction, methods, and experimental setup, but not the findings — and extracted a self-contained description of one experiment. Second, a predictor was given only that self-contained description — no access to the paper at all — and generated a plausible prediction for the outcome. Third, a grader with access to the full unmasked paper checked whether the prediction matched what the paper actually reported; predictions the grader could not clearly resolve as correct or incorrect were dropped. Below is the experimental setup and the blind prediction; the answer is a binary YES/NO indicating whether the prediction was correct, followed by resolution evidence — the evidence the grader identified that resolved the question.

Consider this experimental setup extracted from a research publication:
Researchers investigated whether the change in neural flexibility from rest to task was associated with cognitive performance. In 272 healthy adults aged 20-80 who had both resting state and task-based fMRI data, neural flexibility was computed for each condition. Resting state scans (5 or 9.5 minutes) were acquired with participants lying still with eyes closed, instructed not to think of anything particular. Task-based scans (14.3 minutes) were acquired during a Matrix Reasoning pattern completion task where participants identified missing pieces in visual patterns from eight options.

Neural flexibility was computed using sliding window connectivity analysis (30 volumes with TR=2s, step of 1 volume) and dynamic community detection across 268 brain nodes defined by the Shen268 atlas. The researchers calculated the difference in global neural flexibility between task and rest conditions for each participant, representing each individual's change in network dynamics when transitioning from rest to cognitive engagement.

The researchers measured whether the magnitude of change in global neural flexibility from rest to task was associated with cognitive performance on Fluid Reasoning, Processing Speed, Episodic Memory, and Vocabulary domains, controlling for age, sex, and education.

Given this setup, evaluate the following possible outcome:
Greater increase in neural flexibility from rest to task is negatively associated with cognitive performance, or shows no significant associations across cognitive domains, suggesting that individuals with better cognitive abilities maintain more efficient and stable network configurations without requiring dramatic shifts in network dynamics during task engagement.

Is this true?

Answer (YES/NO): YES